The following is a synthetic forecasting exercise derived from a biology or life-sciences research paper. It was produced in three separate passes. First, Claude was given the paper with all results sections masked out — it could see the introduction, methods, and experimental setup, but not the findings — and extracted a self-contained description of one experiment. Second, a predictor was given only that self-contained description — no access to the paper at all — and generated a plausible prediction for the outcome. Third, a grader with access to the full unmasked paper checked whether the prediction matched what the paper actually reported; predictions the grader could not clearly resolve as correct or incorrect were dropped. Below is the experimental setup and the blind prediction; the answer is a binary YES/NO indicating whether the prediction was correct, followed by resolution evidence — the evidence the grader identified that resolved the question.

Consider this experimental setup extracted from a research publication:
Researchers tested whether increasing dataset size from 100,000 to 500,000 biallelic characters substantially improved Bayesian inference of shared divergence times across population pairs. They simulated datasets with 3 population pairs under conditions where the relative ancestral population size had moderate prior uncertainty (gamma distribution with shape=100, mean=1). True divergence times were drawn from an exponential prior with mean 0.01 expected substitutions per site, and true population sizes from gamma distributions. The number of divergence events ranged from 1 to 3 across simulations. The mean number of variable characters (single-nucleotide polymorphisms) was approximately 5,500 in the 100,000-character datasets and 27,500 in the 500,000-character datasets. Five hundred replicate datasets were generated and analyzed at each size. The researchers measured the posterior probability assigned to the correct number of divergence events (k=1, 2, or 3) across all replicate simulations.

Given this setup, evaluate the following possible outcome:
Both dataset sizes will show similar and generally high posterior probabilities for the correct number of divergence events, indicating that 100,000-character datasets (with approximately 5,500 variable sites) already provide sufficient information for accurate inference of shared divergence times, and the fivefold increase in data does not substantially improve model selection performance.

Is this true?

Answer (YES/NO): YES